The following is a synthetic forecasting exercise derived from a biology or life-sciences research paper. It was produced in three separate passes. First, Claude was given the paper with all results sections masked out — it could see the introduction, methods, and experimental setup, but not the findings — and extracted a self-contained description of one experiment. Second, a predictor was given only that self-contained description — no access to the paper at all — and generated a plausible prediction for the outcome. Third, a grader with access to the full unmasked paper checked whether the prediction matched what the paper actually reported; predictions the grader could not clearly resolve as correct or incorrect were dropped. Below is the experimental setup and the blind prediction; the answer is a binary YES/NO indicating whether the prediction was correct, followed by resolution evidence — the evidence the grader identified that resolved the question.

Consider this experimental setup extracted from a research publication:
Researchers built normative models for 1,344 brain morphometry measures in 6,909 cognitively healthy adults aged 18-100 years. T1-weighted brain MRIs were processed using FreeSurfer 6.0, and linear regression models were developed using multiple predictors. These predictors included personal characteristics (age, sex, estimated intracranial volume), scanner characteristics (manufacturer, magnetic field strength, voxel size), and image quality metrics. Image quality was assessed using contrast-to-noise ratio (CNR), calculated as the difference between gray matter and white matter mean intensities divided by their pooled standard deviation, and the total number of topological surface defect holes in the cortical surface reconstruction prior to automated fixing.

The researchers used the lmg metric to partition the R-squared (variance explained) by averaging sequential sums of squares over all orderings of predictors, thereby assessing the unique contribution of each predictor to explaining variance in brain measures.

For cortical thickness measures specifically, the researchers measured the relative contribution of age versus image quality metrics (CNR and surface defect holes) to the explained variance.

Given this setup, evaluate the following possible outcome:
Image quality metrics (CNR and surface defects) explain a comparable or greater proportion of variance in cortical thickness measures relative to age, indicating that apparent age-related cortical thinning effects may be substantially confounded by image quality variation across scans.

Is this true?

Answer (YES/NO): NO